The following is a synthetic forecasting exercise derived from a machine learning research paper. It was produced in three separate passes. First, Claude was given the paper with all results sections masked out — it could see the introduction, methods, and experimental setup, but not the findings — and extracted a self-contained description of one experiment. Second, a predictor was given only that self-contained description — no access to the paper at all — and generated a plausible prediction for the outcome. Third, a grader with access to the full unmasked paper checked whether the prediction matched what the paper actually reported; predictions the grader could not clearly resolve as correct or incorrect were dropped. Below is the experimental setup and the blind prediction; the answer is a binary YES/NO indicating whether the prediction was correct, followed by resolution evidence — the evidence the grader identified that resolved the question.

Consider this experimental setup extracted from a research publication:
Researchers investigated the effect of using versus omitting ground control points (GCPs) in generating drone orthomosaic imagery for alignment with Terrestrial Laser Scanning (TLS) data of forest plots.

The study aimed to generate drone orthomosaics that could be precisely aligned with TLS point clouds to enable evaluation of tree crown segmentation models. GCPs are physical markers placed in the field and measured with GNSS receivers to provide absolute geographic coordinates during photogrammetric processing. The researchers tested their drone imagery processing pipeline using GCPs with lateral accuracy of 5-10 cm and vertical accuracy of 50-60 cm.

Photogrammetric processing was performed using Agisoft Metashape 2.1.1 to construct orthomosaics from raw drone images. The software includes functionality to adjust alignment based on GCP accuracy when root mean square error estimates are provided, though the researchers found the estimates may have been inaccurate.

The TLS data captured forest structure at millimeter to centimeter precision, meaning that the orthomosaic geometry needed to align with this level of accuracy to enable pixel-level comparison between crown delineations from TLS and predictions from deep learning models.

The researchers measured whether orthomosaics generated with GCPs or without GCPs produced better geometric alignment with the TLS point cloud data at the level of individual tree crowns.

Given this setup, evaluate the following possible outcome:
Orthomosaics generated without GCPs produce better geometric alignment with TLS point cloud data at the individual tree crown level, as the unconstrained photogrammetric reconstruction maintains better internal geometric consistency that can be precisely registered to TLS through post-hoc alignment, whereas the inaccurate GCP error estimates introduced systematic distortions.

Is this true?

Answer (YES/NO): YES